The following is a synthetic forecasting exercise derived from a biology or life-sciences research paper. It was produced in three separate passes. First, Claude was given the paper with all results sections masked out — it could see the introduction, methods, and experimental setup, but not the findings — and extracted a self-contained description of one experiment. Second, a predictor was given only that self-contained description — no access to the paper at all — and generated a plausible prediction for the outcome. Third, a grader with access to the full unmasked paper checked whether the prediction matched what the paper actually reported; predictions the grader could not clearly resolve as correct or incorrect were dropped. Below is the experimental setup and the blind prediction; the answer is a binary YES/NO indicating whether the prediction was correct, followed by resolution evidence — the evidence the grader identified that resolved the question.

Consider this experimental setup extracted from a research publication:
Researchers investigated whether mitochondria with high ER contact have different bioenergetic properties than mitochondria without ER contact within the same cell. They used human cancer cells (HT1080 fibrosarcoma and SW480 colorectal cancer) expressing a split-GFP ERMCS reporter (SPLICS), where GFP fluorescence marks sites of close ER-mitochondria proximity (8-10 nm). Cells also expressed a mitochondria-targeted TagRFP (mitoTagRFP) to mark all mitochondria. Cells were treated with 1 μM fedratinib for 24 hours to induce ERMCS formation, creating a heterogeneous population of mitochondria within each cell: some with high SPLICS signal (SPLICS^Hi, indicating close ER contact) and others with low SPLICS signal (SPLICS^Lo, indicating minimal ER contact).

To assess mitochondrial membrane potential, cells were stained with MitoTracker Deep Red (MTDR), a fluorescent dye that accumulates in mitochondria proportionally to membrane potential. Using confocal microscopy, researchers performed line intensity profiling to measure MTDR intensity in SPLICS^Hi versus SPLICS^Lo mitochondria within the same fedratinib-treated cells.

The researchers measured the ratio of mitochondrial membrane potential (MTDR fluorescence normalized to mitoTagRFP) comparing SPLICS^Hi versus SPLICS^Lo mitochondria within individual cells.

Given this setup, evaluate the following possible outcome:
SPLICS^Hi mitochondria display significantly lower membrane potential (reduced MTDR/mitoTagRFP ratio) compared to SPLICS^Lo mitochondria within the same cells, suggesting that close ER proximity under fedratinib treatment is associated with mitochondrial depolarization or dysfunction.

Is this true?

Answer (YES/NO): YES